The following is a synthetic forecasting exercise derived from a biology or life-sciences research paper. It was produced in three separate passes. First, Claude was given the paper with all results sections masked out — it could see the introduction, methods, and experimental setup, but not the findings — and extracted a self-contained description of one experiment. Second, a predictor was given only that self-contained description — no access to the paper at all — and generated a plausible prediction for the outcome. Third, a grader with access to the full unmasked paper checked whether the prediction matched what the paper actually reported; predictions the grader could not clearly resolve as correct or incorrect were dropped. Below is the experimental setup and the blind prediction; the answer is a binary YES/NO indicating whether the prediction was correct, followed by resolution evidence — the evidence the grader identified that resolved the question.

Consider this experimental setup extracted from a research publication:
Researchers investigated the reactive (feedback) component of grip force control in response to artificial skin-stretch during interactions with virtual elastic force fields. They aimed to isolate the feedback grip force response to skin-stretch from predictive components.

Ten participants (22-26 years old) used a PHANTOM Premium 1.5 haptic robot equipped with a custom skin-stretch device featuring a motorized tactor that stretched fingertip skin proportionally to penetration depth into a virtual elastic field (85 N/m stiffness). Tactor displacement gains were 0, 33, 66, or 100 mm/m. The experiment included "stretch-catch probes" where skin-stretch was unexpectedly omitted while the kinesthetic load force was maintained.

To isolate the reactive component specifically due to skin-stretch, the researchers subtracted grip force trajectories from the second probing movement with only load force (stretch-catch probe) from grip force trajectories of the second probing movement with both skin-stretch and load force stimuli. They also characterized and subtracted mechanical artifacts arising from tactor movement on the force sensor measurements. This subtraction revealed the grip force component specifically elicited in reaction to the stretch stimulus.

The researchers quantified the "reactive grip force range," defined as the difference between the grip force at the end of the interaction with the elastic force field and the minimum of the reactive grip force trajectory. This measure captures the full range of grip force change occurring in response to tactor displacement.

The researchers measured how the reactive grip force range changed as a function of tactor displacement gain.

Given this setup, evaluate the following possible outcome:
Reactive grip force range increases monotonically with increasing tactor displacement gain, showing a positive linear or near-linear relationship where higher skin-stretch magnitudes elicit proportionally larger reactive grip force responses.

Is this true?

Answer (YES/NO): YES